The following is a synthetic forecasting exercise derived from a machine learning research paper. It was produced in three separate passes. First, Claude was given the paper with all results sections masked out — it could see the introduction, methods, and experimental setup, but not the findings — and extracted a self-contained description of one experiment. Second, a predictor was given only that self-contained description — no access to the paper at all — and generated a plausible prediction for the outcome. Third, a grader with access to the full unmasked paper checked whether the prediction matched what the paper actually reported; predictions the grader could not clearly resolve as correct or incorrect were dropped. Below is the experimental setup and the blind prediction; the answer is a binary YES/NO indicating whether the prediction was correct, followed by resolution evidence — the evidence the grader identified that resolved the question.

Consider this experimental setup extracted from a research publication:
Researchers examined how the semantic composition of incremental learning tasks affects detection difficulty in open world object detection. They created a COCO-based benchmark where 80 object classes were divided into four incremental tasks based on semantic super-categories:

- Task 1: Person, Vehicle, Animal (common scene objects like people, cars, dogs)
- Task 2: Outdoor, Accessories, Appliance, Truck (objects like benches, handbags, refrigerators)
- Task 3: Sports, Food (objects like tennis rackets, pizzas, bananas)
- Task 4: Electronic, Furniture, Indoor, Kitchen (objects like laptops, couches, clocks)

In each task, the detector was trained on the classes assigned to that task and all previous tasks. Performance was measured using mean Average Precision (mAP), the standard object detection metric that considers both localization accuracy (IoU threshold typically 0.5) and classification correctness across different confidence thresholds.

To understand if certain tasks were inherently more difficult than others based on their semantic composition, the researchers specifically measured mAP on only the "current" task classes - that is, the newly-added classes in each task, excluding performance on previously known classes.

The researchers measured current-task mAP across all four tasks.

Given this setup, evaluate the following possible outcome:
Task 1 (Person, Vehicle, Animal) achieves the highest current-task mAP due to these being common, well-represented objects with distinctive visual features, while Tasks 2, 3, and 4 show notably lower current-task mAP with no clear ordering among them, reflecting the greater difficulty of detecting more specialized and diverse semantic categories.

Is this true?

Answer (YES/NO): NO